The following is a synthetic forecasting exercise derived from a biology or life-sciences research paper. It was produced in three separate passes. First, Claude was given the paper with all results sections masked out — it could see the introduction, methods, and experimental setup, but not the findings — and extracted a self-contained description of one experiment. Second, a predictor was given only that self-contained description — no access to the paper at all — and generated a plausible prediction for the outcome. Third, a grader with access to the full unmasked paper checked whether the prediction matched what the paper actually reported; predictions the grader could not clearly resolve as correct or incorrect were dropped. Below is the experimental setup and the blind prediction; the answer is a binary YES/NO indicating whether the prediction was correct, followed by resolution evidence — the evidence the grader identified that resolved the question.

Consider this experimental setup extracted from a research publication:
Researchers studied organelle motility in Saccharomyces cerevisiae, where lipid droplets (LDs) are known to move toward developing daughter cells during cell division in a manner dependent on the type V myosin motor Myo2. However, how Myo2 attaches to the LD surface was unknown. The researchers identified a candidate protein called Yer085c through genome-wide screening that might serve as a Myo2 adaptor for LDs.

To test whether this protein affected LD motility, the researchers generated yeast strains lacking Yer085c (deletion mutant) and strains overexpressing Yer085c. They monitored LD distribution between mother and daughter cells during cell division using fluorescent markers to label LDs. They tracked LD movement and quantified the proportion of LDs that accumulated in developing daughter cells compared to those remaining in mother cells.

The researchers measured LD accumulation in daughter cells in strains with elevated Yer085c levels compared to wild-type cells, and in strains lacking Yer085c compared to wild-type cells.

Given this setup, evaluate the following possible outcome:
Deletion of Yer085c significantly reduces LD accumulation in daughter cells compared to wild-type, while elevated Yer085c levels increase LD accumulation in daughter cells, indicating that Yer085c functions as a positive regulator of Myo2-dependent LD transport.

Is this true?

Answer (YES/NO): NO